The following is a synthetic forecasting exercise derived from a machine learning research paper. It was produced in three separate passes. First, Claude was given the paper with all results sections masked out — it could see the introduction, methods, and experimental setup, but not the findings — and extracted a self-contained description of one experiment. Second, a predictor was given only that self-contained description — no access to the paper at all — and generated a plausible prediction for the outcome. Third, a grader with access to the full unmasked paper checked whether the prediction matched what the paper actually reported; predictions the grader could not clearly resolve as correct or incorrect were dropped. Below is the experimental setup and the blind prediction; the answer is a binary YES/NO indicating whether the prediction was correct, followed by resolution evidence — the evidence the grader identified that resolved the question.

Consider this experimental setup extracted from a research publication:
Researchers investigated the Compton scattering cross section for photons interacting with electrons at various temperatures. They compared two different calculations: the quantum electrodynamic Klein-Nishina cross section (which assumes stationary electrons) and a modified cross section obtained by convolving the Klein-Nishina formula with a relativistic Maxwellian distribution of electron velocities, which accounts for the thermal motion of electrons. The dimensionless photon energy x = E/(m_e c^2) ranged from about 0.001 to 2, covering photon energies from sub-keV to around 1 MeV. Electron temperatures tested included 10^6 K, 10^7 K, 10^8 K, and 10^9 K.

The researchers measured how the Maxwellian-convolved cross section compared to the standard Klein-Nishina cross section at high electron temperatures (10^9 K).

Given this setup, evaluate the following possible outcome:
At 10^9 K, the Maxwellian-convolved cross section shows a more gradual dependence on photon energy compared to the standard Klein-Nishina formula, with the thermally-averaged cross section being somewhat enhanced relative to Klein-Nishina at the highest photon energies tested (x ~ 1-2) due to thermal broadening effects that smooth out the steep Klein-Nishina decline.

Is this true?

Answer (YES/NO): NO